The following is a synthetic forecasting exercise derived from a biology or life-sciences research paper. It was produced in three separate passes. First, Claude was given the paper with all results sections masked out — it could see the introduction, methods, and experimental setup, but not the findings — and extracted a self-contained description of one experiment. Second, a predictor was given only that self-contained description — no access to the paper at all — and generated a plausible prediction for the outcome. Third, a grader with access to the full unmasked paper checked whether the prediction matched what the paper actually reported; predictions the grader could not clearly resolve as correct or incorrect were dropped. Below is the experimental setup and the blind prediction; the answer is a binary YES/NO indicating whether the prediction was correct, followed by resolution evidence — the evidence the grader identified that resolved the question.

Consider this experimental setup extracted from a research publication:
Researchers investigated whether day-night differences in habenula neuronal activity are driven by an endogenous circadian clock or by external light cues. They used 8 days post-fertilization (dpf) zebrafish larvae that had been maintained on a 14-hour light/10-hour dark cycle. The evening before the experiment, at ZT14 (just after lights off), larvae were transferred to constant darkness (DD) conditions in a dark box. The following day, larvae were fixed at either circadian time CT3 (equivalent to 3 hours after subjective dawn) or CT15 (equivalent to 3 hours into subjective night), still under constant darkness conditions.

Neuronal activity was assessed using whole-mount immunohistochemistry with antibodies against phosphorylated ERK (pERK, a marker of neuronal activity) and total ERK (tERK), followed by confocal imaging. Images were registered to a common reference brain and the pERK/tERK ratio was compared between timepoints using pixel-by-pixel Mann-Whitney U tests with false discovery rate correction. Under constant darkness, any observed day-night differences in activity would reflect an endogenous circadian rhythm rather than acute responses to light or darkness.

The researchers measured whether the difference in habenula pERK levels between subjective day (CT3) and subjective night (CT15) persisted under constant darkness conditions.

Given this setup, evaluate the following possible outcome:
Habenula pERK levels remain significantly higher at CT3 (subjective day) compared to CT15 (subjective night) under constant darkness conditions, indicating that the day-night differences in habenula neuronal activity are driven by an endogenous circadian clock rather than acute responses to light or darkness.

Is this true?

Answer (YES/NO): NO